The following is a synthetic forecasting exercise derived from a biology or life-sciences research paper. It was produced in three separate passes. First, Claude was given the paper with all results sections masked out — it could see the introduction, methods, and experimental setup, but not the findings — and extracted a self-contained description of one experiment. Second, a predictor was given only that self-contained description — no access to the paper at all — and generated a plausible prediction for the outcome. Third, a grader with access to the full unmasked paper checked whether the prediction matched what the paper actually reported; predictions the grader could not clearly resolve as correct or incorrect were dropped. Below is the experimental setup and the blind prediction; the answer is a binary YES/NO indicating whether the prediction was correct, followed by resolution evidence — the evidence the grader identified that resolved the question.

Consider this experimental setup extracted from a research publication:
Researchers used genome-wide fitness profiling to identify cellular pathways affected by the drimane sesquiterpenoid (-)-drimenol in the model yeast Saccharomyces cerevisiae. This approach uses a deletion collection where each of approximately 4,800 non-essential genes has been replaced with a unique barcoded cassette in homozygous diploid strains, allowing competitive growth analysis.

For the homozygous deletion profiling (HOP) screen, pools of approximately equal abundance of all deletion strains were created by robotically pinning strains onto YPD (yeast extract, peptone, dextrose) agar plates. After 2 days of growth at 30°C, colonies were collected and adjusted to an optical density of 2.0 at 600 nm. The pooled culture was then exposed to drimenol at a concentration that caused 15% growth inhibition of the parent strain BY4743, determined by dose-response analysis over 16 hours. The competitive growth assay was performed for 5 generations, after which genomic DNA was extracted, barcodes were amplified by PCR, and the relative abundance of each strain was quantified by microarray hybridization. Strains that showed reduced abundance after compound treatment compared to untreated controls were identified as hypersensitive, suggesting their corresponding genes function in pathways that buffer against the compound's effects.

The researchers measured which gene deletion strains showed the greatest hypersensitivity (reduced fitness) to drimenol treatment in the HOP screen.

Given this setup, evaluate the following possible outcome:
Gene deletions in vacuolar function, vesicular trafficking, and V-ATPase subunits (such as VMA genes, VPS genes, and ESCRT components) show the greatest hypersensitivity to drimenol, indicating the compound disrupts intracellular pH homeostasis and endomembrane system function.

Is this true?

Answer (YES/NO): NO